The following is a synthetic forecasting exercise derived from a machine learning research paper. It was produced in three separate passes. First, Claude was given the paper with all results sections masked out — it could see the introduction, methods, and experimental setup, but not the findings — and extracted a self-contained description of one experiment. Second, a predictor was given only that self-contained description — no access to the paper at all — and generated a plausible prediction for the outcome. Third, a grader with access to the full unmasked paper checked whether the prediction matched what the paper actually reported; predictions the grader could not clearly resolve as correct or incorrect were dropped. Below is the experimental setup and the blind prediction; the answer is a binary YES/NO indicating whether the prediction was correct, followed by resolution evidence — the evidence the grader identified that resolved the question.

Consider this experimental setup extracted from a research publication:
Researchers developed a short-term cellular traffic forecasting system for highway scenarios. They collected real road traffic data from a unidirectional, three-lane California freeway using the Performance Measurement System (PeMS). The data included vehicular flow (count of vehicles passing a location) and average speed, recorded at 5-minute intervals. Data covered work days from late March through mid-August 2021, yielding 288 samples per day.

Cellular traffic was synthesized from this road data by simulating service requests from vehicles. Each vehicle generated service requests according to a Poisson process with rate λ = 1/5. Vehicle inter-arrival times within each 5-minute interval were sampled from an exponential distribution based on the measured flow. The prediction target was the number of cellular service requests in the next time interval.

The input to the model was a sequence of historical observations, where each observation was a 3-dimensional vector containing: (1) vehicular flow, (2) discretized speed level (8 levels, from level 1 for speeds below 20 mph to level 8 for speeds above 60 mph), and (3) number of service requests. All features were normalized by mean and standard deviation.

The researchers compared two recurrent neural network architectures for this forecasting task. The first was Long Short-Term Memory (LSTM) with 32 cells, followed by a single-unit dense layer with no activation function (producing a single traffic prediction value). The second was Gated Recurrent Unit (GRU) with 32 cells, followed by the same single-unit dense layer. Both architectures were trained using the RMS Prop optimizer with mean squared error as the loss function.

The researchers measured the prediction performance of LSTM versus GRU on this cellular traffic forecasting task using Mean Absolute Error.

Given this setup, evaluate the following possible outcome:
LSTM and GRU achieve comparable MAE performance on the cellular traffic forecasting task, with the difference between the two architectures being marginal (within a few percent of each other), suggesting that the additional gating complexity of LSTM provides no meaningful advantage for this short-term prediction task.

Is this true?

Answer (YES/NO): YES